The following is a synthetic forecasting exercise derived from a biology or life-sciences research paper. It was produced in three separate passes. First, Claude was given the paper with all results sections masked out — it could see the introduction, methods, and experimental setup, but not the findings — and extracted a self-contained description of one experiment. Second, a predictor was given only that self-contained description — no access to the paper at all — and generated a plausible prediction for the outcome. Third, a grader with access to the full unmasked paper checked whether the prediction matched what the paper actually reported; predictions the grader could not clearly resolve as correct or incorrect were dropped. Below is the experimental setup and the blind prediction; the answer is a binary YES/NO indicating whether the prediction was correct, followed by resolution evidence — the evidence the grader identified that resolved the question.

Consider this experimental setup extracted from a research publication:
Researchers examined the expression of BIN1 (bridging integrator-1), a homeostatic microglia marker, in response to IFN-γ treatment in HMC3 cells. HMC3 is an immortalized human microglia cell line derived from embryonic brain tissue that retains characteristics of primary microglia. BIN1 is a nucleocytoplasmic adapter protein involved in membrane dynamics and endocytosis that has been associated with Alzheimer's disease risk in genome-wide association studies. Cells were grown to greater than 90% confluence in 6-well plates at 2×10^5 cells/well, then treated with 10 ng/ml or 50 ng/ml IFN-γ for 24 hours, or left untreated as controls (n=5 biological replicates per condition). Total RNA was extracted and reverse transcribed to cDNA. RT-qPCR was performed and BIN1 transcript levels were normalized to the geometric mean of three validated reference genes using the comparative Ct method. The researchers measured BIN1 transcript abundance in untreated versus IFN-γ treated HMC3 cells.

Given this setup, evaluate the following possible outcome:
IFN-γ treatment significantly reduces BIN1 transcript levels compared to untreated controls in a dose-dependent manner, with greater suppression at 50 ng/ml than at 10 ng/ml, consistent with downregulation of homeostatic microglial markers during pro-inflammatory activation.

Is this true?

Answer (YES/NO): NO